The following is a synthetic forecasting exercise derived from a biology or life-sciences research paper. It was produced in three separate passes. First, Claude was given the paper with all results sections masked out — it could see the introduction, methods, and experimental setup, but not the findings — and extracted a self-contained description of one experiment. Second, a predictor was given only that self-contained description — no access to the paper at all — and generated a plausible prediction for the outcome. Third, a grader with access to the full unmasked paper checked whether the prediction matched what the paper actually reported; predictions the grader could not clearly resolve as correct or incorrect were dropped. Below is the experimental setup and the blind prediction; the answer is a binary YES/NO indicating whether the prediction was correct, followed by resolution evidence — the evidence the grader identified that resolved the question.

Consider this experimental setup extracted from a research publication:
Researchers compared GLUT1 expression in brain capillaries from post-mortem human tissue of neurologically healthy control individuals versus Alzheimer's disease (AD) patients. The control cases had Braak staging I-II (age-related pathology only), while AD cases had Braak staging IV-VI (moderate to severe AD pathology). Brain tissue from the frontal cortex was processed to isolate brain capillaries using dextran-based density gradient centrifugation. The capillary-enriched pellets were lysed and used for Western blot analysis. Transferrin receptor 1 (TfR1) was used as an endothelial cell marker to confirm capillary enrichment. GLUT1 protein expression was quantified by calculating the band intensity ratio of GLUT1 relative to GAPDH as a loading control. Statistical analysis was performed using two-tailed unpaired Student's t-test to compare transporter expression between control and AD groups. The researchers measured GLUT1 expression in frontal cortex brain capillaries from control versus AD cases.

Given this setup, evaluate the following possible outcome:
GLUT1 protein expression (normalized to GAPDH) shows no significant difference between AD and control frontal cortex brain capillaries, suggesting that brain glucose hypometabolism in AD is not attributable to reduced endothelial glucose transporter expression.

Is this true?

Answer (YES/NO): YES